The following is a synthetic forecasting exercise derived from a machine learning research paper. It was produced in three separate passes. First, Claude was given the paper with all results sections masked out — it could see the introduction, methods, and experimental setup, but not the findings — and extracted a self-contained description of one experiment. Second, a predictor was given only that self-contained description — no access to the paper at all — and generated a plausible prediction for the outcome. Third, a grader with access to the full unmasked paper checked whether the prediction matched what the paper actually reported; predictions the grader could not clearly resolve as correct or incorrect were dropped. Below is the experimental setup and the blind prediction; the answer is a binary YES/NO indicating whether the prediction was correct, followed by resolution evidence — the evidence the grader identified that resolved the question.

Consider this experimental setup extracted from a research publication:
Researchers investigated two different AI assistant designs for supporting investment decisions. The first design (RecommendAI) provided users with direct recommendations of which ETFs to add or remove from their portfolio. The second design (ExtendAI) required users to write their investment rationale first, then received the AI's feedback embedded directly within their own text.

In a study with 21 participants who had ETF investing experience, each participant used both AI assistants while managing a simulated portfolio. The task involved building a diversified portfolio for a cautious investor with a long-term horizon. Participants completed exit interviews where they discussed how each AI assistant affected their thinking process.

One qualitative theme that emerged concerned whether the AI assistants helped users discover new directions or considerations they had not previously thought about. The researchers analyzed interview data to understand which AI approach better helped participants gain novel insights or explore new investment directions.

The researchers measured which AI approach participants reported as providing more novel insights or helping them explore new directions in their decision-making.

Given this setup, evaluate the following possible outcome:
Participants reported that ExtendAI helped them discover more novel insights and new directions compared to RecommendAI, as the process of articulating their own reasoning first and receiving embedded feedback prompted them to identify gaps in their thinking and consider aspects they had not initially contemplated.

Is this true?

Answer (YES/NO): NO